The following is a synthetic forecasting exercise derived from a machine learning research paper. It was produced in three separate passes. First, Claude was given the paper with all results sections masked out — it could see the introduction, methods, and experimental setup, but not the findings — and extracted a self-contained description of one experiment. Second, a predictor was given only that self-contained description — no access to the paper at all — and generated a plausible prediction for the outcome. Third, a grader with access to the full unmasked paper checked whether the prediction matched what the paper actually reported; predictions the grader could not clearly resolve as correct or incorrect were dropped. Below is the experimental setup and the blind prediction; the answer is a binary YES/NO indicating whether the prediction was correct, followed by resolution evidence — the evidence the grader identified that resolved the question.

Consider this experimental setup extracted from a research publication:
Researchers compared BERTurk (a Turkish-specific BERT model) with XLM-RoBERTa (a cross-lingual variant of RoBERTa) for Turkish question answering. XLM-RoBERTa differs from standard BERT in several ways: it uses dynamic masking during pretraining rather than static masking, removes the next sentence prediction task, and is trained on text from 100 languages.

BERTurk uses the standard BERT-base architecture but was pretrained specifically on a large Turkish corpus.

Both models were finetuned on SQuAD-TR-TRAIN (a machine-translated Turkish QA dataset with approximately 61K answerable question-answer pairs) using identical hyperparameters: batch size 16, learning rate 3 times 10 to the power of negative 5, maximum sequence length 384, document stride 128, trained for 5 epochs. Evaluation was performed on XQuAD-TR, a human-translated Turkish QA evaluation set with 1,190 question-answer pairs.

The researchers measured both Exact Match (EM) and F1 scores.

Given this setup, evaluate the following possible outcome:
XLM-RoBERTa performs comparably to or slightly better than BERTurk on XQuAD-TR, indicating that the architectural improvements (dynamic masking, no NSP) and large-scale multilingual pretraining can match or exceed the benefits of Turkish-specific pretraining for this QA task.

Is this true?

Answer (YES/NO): YES